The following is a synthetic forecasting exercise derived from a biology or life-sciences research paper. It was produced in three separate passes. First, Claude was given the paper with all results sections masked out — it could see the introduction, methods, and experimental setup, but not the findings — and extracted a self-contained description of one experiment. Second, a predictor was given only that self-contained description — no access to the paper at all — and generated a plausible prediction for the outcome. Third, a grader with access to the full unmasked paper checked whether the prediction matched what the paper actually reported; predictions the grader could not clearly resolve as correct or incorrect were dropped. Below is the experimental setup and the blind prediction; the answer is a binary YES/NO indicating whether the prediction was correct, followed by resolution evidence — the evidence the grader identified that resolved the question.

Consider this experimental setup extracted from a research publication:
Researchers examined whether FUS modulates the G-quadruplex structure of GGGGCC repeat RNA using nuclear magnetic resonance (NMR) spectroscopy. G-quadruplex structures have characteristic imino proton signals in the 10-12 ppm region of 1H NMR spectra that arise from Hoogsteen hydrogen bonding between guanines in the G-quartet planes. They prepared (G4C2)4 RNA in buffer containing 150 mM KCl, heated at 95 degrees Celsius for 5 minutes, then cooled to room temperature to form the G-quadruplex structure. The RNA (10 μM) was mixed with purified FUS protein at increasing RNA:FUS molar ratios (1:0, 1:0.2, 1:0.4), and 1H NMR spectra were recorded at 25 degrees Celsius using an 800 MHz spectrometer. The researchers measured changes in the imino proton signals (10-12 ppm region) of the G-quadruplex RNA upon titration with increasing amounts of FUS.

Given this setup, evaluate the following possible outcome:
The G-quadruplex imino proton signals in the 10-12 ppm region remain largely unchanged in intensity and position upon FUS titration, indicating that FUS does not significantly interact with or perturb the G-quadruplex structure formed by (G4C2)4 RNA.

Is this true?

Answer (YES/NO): NO